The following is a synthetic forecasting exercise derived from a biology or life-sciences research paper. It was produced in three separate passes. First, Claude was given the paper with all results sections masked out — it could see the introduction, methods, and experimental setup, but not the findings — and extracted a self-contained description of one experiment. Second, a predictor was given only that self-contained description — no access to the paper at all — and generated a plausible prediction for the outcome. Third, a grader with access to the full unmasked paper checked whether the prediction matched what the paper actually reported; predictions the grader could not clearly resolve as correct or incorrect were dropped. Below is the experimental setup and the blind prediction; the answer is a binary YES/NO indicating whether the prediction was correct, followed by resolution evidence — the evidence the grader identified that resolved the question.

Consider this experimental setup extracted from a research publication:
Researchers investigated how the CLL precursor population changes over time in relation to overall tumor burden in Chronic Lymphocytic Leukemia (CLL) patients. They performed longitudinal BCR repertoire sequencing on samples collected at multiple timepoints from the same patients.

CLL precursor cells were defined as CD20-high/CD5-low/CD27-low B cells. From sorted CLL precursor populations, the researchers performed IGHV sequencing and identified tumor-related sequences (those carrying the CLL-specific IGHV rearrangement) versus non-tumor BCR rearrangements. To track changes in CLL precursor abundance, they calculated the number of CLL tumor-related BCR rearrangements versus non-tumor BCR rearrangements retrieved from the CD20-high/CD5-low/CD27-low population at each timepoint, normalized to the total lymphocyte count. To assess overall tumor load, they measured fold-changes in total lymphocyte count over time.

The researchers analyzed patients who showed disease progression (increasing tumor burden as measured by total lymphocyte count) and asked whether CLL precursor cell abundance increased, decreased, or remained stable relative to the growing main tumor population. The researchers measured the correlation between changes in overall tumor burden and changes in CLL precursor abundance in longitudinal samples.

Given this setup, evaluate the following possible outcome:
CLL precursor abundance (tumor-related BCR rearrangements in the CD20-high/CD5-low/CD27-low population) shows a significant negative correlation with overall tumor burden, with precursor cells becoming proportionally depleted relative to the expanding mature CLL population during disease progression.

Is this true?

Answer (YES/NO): NO